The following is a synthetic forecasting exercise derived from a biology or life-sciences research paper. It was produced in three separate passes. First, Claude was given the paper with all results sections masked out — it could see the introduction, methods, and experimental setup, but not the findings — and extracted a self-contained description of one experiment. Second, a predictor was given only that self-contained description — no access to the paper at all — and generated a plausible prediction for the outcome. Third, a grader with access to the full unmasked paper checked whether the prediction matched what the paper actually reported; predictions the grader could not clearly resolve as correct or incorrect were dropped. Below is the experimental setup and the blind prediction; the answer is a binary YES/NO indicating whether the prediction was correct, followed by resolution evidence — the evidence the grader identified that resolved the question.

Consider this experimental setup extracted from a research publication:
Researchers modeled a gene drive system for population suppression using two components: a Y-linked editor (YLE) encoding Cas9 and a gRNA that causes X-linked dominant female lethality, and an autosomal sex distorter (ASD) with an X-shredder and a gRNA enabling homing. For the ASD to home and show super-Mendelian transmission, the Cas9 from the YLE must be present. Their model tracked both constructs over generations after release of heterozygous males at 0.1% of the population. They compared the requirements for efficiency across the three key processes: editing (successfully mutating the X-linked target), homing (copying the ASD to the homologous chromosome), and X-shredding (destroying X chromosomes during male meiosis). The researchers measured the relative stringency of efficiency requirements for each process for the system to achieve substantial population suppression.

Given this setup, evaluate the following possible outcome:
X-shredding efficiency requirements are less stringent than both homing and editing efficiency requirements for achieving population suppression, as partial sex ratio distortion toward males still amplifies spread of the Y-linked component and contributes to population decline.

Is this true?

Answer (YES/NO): NO